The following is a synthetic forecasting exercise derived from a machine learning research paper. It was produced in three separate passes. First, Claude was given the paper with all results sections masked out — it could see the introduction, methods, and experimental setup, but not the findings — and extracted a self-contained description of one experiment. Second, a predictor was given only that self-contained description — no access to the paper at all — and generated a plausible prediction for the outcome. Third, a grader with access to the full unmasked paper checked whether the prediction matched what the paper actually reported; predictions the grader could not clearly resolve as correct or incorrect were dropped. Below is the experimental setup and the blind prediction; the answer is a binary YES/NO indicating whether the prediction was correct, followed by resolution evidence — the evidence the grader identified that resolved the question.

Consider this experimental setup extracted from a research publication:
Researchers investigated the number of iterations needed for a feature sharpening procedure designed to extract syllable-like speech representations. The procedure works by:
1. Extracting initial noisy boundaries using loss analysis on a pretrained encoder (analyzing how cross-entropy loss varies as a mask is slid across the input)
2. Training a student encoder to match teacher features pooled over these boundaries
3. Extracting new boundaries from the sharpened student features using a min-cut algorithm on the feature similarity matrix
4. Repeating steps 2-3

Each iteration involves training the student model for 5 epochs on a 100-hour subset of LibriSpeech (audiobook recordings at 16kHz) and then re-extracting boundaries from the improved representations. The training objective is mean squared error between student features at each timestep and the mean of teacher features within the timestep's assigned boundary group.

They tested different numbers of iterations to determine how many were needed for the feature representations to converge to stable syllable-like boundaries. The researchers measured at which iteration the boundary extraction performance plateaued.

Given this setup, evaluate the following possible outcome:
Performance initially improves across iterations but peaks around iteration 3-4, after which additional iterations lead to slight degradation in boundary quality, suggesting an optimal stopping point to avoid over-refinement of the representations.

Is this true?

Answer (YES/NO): NO